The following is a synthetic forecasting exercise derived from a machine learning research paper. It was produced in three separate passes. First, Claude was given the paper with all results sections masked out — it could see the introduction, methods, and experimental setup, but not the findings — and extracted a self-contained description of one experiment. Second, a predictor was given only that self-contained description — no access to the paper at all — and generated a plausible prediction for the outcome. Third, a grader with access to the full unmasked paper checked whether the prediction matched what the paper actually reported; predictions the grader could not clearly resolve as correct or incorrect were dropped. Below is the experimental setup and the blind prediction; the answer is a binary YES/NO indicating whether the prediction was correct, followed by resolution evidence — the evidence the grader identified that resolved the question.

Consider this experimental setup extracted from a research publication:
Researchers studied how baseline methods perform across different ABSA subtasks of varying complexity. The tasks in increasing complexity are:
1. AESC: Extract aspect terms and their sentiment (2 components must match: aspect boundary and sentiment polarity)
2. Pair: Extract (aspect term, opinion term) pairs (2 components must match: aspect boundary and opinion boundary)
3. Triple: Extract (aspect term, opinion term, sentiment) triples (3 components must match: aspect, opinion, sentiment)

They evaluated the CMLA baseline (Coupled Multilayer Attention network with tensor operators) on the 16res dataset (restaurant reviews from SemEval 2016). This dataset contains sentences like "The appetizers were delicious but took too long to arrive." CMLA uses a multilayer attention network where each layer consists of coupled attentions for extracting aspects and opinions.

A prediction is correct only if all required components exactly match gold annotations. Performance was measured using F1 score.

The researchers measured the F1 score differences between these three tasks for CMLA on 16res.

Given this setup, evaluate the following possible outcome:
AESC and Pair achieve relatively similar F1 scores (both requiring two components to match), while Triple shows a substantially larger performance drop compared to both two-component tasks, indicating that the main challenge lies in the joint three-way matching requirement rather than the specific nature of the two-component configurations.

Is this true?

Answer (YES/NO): NO